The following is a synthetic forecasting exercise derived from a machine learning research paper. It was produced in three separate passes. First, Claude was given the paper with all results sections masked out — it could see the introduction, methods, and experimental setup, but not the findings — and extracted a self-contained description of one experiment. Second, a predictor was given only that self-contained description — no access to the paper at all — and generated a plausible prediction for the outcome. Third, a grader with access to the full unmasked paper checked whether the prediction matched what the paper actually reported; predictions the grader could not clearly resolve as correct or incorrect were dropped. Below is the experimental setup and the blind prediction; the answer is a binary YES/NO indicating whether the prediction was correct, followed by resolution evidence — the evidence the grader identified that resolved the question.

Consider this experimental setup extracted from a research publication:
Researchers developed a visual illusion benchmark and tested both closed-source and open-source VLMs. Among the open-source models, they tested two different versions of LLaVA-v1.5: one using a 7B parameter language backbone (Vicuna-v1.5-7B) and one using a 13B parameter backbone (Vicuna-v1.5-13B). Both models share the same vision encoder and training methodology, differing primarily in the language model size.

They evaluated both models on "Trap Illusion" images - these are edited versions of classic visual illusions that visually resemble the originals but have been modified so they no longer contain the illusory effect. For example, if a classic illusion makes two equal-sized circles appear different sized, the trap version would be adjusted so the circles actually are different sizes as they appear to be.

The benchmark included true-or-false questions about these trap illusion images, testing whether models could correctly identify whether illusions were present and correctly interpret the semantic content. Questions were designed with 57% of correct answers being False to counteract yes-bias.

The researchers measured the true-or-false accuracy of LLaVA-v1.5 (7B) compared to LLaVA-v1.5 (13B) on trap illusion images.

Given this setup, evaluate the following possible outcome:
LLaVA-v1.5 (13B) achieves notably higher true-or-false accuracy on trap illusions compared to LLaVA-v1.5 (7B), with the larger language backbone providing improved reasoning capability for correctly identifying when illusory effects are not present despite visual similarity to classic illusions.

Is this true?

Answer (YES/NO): NO